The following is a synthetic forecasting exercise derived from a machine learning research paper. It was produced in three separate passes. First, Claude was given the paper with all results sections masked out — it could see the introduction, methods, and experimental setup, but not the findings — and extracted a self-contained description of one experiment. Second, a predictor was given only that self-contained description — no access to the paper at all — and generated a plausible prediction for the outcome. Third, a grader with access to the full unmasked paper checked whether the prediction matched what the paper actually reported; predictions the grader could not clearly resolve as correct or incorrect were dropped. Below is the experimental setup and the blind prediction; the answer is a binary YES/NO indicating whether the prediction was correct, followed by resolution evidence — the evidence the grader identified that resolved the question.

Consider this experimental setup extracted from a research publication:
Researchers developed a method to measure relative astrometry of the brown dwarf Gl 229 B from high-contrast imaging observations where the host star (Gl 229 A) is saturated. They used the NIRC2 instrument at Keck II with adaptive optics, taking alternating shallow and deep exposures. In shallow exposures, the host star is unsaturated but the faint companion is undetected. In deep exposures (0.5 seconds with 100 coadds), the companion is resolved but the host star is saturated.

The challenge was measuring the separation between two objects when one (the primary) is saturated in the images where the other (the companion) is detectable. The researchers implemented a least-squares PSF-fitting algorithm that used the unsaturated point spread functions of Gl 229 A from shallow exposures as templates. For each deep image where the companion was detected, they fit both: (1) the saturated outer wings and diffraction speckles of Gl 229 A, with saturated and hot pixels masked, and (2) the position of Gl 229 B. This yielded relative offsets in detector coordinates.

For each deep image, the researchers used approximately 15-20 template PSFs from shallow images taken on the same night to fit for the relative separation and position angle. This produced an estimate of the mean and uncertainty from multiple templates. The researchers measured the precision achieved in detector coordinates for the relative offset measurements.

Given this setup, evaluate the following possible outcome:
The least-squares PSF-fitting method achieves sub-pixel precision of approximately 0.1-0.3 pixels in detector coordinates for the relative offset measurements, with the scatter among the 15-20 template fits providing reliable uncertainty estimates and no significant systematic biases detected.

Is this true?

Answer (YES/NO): NO